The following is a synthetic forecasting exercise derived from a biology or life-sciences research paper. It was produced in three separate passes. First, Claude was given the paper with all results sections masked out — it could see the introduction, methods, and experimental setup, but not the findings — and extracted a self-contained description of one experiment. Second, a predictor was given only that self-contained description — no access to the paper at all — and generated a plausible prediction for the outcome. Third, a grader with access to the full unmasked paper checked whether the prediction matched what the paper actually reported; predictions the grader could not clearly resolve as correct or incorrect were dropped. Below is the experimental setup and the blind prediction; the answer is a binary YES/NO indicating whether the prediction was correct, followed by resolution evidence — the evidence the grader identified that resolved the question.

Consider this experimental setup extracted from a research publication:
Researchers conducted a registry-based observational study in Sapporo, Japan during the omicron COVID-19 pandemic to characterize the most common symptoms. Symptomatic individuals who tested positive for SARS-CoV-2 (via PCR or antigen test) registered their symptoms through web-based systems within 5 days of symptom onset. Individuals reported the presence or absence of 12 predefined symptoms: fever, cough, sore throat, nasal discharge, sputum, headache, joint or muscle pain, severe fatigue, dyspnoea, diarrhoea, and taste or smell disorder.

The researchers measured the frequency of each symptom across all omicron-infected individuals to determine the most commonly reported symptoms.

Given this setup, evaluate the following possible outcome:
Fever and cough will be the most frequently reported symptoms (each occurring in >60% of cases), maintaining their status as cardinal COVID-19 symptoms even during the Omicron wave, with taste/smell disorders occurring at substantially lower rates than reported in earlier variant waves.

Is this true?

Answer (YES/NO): NO